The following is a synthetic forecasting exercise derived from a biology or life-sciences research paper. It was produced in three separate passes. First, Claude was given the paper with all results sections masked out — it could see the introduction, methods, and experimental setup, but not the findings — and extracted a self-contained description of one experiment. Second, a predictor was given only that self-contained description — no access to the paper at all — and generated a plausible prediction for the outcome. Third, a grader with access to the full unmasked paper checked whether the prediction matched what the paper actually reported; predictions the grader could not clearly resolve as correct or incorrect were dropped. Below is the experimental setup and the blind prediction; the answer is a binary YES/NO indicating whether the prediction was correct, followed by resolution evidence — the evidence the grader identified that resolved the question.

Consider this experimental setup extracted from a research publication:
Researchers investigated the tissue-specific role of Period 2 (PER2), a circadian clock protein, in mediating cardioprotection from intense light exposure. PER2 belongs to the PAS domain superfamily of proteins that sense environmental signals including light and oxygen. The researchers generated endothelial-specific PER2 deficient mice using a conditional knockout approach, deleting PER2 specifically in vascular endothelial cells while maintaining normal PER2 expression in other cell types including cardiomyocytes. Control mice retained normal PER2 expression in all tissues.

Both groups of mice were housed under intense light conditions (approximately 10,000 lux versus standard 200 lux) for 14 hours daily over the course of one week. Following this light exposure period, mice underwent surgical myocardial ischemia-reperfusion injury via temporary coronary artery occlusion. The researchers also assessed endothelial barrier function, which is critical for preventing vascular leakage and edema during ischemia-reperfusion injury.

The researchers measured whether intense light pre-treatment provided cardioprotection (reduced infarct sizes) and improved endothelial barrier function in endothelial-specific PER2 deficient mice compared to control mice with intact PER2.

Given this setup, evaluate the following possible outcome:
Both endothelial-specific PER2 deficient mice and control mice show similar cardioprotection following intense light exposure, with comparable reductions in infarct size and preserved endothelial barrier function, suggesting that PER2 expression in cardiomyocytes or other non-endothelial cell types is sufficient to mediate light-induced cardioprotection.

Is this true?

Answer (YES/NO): NO